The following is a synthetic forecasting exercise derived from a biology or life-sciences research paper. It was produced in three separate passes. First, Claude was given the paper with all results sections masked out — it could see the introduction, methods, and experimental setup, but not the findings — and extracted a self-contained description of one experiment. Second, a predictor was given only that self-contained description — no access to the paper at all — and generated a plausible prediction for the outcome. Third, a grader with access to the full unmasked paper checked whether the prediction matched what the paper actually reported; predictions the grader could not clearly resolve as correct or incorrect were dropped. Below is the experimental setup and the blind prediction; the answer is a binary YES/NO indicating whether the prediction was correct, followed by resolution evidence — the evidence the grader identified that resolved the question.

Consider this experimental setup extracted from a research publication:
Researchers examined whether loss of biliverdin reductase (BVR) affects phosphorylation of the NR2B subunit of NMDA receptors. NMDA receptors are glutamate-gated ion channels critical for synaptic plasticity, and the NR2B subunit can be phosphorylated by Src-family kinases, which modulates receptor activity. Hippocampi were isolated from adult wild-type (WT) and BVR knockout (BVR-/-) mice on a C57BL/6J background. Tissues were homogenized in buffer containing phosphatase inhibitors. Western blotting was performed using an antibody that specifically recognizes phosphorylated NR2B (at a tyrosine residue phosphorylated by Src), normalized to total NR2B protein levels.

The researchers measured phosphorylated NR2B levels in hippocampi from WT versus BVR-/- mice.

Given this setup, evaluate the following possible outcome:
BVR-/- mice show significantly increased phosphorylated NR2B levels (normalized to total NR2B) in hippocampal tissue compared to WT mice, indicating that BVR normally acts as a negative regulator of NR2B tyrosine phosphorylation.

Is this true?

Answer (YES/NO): NO